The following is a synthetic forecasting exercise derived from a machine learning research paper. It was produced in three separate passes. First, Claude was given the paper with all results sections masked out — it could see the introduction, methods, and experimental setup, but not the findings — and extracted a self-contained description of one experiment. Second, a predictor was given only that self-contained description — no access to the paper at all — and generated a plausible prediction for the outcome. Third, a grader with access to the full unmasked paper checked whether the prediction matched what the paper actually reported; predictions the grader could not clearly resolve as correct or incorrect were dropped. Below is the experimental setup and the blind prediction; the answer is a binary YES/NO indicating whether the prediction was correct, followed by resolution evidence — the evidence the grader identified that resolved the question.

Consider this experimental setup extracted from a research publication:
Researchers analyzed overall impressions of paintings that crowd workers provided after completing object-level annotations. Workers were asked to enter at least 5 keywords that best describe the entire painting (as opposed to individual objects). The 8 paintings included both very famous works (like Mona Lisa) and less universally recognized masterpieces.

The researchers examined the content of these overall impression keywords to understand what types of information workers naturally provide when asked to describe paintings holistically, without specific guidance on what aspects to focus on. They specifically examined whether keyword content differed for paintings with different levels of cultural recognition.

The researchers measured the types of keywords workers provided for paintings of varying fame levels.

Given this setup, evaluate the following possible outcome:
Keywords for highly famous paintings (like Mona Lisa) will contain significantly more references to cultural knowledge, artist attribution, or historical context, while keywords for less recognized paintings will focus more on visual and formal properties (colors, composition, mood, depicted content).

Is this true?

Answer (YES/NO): YES